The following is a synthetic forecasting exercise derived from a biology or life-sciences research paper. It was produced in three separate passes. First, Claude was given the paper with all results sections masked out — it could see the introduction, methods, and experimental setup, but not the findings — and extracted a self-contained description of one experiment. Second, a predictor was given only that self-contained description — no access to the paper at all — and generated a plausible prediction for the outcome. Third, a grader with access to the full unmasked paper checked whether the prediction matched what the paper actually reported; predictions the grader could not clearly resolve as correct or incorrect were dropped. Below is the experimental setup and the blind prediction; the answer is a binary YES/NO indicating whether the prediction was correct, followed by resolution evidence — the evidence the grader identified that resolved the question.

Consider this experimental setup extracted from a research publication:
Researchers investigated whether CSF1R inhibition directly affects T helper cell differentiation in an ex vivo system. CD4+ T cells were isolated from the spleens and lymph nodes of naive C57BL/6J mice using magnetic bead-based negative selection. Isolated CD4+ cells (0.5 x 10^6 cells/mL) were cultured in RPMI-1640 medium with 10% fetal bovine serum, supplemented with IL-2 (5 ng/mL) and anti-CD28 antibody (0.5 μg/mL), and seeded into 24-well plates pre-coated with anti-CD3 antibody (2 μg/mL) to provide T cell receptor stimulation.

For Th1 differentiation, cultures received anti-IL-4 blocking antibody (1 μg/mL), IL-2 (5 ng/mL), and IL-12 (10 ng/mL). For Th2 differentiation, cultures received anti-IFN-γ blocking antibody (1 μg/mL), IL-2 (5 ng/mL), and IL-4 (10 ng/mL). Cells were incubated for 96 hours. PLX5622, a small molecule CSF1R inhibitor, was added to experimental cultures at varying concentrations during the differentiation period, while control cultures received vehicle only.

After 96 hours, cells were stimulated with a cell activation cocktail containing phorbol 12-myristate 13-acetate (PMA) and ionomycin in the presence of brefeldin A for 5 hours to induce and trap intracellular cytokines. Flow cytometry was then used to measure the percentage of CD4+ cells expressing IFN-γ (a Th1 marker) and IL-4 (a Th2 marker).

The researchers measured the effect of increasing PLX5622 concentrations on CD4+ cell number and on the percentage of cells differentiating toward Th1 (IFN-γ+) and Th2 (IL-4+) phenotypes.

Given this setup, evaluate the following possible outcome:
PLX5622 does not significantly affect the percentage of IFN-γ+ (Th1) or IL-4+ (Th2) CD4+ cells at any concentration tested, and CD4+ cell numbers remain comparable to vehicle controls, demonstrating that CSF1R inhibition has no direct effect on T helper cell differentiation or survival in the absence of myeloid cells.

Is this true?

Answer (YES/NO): NO